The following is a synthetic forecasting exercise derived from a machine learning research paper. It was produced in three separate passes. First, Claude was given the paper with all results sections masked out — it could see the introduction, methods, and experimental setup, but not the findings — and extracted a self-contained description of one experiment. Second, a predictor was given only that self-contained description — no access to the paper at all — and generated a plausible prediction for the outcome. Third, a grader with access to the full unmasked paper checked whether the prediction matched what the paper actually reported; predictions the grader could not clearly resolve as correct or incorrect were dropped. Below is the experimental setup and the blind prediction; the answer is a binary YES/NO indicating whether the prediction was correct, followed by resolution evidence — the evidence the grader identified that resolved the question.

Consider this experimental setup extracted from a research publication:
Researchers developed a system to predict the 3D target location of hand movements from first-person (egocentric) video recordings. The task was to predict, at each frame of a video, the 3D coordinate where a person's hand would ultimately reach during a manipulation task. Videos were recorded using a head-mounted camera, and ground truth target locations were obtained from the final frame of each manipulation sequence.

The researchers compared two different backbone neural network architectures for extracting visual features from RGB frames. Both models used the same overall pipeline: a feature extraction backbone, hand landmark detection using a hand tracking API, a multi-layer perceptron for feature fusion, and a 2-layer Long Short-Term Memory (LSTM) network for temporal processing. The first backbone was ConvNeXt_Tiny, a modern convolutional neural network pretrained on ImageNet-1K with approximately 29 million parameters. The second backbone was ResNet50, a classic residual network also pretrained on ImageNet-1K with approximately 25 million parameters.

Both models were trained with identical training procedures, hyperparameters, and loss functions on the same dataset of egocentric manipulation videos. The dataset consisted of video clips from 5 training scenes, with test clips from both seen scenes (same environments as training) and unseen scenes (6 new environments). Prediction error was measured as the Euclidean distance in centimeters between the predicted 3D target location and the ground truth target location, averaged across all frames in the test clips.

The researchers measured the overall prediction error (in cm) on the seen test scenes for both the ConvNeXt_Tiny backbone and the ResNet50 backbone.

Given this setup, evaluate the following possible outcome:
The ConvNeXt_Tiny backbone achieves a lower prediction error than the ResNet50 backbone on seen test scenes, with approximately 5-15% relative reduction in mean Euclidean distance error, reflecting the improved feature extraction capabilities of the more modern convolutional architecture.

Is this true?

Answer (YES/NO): NO